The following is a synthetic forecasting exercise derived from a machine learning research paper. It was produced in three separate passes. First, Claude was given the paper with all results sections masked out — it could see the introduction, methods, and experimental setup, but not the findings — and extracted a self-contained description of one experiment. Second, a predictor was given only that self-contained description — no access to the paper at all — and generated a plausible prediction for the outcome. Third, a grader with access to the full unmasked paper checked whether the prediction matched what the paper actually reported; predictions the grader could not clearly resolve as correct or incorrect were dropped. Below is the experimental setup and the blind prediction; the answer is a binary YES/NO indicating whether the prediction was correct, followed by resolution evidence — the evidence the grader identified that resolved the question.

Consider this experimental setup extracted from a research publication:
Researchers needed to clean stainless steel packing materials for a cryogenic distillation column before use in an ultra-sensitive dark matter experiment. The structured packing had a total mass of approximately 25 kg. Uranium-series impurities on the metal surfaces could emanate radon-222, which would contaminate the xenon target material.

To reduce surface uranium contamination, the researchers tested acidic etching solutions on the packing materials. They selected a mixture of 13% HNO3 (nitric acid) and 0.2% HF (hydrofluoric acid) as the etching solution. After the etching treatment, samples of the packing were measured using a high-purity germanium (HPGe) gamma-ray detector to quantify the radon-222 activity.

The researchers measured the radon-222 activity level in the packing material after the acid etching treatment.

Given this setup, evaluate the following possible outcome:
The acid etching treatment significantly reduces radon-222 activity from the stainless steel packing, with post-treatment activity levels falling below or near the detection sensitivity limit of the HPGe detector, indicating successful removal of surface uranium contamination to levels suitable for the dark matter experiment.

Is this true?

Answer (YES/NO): YES